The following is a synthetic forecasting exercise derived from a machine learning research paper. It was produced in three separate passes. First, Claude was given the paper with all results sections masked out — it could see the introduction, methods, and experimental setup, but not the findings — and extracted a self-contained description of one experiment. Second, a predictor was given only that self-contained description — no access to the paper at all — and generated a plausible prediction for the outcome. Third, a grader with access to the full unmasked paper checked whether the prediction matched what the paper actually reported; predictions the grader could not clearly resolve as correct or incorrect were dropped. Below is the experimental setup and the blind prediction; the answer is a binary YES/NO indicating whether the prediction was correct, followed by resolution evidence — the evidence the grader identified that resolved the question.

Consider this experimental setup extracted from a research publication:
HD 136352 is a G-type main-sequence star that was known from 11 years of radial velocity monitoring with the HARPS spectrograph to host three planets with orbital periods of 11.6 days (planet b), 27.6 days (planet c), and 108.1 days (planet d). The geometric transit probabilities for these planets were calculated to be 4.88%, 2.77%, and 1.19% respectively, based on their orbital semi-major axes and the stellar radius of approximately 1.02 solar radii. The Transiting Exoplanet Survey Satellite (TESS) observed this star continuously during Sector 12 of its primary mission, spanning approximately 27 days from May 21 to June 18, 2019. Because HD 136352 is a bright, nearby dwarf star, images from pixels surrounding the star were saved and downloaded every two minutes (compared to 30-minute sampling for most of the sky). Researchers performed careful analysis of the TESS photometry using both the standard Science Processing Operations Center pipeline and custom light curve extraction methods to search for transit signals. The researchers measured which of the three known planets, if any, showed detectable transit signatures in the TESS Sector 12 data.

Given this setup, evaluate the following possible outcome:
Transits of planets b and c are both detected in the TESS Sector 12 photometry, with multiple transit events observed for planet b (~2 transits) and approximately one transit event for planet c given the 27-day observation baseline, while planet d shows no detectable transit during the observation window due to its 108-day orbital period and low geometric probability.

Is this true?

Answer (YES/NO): NO